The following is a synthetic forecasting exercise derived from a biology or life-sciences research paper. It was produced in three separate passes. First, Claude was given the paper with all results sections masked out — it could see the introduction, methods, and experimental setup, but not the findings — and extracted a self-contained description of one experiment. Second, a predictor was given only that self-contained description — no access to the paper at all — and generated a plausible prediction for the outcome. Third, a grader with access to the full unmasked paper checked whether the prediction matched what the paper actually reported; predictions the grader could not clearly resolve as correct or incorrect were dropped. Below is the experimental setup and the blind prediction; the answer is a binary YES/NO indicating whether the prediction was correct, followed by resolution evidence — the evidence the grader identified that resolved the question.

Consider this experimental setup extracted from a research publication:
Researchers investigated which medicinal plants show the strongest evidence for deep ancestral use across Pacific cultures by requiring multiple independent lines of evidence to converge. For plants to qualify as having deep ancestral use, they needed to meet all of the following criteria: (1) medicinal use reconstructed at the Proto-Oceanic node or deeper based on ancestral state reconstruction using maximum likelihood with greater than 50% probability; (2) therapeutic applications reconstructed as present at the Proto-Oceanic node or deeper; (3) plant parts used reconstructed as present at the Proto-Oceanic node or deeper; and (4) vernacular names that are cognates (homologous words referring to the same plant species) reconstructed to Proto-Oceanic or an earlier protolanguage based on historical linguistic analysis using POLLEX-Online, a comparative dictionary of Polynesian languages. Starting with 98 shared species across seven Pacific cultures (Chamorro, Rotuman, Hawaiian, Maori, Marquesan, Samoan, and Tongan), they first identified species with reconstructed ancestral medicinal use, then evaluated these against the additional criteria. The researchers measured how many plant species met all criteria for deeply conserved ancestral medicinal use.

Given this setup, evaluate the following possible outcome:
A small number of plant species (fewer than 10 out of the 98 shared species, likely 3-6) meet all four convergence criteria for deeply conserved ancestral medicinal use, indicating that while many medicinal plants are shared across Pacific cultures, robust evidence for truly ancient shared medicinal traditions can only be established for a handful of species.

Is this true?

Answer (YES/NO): NO